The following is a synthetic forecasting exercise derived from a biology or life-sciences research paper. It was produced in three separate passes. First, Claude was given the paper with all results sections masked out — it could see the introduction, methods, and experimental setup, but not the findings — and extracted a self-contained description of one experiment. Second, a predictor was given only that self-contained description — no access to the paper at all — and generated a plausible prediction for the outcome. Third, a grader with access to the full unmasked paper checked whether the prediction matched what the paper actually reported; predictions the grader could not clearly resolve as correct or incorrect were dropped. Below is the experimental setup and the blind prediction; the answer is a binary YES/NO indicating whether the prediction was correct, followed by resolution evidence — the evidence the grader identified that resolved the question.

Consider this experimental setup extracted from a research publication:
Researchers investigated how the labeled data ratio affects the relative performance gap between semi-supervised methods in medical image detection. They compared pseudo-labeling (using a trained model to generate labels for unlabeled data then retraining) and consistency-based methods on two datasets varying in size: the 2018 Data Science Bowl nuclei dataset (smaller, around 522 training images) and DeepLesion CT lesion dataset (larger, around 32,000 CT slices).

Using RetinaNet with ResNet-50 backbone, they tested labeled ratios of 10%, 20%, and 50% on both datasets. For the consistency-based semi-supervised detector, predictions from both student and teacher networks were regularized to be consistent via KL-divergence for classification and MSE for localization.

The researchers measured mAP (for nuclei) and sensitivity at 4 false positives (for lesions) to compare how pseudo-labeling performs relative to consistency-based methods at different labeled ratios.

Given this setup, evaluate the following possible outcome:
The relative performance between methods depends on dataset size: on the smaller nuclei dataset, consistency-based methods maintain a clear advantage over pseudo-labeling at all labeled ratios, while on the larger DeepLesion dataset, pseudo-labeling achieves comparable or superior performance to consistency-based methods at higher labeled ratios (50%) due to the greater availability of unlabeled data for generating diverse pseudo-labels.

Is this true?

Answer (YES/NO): NO